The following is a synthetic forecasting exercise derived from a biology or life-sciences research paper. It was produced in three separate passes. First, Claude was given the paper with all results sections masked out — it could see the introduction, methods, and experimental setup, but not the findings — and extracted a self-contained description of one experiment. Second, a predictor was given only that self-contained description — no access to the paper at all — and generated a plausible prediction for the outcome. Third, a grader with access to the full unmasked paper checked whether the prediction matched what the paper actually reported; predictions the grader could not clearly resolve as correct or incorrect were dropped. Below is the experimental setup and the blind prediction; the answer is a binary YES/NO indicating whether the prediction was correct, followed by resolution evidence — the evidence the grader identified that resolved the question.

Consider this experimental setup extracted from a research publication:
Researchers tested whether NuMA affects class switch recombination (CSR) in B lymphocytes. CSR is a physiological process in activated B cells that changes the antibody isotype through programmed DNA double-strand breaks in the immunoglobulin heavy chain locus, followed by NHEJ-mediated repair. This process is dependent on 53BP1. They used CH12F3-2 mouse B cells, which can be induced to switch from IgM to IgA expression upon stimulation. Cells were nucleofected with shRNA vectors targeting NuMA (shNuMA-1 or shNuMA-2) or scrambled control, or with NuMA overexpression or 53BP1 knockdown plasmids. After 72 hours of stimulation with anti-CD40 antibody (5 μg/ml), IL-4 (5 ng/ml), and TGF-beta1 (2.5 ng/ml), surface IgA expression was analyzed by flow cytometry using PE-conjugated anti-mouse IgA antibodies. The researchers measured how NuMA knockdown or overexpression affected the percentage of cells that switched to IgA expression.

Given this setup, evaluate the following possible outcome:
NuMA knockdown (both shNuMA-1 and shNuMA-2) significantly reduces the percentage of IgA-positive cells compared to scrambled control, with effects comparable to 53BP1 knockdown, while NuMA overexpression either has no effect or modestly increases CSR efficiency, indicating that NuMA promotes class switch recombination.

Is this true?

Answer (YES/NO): NO